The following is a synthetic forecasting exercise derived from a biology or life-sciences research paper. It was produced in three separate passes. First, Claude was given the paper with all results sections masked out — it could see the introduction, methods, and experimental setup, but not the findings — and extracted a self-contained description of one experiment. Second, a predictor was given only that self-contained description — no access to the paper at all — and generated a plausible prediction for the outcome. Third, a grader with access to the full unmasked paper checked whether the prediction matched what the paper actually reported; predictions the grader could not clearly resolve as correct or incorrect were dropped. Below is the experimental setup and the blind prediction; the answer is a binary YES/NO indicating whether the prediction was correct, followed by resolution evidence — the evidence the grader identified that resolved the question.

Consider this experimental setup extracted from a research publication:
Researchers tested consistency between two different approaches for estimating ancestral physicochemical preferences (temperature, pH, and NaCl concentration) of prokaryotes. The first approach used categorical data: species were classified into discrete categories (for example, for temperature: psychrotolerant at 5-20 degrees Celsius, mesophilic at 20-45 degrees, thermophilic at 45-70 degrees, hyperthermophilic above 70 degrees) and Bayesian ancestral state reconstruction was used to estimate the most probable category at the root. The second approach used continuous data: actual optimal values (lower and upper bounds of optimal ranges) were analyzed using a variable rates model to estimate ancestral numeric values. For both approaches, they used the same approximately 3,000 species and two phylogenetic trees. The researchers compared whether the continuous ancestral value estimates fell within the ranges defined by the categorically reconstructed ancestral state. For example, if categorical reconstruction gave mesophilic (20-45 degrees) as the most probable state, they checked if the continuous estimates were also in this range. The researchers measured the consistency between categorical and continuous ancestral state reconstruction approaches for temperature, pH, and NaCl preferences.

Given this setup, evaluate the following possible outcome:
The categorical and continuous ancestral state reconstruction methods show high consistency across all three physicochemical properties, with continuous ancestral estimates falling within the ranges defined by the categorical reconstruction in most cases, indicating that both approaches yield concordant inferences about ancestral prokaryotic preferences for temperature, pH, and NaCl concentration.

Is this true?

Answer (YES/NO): YES